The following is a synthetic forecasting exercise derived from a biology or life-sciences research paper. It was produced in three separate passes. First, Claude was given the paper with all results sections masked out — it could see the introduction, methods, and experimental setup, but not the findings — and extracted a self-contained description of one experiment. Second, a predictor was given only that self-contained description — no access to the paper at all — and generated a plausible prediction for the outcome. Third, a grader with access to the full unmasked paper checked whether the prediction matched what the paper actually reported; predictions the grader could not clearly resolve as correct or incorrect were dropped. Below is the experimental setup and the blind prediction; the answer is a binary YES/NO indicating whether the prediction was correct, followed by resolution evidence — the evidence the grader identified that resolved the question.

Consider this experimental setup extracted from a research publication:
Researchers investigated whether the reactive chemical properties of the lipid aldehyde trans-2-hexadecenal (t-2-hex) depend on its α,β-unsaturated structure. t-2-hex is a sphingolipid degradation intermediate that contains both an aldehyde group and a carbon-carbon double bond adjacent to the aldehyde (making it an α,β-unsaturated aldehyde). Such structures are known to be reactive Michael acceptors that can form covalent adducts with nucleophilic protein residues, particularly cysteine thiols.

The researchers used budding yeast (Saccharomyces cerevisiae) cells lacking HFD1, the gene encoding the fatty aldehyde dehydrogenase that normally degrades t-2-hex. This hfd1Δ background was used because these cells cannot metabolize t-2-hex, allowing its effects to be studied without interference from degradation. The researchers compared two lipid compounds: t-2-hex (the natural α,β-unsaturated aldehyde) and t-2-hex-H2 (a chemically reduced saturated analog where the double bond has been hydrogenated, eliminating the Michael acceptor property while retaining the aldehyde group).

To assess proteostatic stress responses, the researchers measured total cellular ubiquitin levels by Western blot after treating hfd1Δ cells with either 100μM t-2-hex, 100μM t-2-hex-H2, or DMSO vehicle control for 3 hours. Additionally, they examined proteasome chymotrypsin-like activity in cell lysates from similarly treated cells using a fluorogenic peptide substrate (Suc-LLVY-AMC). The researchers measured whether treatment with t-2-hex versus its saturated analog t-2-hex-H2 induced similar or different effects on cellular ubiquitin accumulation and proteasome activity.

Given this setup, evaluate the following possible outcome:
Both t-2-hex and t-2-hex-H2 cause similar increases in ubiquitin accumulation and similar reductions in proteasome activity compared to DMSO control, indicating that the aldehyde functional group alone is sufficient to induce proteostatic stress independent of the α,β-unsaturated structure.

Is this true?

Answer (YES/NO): NO